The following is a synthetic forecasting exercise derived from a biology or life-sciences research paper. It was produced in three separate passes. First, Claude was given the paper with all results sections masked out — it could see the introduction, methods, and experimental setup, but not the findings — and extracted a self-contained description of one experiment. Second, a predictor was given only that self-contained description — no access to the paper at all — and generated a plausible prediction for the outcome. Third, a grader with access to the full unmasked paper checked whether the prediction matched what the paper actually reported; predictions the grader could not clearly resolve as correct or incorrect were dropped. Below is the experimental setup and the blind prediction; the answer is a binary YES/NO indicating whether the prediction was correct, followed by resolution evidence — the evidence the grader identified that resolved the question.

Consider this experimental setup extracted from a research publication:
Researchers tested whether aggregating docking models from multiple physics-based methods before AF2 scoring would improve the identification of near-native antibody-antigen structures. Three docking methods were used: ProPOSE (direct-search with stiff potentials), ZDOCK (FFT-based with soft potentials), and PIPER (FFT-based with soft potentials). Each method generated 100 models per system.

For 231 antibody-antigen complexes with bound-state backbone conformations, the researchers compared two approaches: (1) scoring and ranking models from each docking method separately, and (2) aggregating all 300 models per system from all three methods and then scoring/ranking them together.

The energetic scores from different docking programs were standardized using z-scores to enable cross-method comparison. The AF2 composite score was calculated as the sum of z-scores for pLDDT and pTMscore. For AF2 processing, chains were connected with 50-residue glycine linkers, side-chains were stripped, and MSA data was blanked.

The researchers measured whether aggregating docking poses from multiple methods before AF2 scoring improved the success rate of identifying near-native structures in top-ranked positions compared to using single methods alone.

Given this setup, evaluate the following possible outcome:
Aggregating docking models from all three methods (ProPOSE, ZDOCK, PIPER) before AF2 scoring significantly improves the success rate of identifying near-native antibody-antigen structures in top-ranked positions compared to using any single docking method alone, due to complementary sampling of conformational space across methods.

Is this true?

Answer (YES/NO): NO